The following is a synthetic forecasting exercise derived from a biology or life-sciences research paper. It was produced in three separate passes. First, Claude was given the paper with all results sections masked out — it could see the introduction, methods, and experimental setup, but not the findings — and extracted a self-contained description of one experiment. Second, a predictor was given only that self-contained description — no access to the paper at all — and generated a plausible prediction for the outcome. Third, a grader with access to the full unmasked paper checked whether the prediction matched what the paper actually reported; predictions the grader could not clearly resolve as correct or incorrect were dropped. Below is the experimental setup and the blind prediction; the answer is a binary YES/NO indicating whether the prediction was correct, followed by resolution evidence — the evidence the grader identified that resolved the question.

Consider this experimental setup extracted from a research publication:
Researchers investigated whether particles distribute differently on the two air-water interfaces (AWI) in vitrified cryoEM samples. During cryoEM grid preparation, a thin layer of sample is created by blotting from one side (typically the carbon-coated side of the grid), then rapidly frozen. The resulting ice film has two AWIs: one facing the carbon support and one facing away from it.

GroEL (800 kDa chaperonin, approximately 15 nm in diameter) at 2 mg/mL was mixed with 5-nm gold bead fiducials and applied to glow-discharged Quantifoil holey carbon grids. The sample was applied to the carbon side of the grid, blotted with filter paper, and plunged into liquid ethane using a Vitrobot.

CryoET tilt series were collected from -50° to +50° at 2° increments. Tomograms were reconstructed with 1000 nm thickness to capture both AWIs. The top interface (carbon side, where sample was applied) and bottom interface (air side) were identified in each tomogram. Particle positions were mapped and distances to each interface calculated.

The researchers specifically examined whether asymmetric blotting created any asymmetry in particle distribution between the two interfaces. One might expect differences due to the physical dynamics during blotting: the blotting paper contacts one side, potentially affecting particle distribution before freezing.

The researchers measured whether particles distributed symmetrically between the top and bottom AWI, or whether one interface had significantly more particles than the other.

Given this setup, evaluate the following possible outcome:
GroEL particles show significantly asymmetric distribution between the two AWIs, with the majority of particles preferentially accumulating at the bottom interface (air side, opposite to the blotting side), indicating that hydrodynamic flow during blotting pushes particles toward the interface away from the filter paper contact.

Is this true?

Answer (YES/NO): YES